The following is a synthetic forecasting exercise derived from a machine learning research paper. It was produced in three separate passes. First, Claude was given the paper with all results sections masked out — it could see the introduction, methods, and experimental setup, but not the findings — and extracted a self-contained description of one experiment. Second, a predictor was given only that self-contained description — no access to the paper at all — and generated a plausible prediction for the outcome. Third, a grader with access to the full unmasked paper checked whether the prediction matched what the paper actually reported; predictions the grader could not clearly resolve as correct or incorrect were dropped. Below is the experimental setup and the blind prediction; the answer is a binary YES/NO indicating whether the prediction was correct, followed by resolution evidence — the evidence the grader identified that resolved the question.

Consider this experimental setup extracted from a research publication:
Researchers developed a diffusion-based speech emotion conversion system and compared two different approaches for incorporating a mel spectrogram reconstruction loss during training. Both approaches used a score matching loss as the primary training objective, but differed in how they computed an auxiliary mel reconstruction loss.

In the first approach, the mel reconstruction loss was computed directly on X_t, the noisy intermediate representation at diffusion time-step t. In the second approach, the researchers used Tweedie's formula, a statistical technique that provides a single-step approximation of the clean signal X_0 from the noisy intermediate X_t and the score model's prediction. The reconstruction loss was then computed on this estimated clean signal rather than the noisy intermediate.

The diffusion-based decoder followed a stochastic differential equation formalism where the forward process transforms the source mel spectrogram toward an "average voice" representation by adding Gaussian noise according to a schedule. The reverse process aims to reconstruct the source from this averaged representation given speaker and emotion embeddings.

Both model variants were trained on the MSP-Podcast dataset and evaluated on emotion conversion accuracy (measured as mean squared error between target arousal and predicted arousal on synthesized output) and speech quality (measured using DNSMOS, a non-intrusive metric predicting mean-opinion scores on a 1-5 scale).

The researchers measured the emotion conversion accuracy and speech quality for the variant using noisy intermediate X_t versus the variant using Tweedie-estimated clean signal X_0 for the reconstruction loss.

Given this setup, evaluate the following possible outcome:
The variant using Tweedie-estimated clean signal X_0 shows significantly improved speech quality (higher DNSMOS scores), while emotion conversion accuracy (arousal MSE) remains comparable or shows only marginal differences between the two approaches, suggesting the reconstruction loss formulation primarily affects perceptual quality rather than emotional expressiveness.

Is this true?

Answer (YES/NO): NO